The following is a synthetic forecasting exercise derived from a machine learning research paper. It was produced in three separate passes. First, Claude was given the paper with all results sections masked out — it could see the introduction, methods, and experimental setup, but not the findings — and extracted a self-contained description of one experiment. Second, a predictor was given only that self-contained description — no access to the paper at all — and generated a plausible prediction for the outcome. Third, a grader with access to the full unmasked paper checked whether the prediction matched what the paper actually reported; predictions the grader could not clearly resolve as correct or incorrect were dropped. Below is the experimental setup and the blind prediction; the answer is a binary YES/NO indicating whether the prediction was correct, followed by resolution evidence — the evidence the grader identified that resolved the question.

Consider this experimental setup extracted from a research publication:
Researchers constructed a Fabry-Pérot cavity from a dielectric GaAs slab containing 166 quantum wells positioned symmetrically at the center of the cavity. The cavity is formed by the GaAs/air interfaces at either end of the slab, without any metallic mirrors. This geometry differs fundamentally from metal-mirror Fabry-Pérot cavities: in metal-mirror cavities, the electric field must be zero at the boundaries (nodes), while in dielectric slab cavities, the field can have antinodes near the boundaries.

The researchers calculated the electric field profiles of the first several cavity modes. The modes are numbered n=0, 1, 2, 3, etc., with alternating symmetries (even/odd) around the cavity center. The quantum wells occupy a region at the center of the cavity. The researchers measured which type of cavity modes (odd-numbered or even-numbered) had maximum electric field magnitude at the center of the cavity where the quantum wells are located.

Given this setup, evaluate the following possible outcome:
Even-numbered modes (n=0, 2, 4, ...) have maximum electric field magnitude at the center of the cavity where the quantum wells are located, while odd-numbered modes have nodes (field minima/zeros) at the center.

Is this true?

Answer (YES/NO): YES